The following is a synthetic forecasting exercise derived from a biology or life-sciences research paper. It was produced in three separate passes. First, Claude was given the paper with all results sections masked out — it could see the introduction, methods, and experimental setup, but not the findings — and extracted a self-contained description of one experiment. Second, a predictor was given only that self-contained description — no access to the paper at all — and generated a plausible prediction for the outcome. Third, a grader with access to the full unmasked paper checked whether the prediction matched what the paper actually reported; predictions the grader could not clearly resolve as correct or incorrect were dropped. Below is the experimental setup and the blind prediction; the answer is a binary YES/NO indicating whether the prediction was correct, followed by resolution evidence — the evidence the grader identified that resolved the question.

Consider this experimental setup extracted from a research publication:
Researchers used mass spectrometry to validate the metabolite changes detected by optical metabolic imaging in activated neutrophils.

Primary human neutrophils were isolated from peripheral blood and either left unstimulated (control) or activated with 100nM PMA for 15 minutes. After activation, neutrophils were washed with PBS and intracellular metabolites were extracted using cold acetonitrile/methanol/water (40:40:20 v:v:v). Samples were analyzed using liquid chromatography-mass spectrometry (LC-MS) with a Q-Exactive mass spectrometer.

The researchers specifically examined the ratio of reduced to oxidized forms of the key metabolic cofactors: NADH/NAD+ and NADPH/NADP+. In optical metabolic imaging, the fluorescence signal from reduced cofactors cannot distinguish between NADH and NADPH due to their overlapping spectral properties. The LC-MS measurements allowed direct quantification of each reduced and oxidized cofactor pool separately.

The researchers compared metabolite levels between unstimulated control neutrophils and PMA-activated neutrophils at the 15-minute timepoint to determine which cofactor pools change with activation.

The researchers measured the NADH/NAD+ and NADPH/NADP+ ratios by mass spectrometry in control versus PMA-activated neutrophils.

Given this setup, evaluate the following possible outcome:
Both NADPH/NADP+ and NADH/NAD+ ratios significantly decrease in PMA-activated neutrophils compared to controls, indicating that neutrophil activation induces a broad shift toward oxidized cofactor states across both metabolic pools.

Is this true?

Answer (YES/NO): NO